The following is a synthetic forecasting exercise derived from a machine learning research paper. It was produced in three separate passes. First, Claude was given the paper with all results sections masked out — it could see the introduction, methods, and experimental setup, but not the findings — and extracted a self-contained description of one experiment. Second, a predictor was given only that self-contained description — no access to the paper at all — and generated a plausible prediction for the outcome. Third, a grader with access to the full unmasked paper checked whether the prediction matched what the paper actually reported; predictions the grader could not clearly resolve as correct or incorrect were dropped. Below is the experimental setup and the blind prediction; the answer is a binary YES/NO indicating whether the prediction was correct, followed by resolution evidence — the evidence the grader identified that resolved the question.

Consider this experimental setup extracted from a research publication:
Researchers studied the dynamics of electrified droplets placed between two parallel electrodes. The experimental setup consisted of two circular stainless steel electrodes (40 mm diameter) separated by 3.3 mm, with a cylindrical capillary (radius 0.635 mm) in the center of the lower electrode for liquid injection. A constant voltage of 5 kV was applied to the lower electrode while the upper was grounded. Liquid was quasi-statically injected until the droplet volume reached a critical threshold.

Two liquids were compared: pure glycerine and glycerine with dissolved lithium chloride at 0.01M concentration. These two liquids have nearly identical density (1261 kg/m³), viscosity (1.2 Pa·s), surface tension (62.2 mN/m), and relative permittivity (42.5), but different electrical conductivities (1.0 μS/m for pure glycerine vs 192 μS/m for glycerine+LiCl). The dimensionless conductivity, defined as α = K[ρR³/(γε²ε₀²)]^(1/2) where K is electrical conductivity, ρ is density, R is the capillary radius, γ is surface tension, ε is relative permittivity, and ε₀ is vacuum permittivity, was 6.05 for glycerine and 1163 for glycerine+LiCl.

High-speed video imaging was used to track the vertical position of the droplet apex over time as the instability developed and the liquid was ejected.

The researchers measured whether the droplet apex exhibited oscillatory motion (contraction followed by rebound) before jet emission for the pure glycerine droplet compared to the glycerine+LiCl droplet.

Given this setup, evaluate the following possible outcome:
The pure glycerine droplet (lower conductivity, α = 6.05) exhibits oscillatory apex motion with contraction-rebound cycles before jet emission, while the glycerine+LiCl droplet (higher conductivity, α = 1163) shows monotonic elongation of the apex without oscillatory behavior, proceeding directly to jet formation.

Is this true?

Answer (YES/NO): YES